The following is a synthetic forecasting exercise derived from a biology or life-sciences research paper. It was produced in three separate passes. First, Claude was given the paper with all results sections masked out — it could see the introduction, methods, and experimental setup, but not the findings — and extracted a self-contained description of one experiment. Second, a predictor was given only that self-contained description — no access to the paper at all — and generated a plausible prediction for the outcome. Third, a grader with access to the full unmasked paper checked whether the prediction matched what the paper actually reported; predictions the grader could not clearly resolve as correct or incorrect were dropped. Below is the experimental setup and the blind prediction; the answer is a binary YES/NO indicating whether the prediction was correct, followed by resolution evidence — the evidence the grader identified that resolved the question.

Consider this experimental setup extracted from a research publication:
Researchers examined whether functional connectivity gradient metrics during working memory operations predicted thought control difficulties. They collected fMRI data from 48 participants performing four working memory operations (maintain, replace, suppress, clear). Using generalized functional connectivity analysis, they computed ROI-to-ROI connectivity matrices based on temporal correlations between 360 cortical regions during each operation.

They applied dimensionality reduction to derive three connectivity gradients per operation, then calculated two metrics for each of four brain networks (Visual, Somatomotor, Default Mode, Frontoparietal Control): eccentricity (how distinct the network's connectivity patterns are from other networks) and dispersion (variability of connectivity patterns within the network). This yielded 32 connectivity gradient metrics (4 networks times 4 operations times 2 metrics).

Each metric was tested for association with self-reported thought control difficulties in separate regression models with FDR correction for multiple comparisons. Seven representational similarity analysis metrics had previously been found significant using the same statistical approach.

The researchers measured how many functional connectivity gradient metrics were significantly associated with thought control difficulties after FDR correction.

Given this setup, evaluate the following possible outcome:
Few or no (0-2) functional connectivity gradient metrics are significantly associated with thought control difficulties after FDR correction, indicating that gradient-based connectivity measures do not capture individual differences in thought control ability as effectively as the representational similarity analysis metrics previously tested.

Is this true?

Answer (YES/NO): YES